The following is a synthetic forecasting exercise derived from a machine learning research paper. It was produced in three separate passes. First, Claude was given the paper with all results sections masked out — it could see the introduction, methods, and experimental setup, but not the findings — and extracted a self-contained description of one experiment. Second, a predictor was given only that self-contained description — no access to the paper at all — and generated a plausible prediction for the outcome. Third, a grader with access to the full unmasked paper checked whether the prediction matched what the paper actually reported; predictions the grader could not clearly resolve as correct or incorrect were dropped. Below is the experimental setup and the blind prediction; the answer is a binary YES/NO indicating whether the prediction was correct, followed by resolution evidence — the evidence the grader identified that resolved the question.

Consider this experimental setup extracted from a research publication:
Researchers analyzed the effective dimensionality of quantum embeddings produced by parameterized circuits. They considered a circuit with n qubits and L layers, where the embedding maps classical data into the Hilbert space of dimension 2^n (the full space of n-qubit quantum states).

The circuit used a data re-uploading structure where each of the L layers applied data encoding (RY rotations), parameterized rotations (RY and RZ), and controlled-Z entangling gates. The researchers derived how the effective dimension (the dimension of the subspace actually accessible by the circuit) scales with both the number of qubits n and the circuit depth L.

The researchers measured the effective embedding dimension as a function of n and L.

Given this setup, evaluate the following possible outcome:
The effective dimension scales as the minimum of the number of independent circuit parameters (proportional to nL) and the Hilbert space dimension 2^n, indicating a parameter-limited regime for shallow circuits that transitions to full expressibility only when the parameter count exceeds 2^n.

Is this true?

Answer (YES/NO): NO